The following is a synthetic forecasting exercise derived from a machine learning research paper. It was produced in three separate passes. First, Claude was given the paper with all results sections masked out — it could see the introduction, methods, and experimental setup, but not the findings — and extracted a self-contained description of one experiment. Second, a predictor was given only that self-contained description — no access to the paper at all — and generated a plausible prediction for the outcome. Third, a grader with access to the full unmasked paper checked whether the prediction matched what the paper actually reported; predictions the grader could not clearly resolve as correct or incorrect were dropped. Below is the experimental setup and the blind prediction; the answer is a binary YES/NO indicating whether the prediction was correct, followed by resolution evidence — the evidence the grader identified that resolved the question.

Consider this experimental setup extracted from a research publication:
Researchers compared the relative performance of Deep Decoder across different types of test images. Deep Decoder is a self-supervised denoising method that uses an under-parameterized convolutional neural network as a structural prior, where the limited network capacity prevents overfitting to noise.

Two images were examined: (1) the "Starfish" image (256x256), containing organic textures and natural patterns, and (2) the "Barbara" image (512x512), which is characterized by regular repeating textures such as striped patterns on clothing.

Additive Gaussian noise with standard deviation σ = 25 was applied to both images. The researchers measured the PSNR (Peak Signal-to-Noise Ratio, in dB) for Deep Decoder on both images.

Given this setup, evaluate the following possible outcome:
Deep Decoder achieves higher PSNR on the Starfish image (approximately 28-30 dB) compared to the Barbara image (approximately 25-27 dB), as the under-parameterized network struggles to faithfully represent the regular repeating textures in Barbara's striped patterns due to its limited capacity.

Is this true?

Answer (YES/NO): NO